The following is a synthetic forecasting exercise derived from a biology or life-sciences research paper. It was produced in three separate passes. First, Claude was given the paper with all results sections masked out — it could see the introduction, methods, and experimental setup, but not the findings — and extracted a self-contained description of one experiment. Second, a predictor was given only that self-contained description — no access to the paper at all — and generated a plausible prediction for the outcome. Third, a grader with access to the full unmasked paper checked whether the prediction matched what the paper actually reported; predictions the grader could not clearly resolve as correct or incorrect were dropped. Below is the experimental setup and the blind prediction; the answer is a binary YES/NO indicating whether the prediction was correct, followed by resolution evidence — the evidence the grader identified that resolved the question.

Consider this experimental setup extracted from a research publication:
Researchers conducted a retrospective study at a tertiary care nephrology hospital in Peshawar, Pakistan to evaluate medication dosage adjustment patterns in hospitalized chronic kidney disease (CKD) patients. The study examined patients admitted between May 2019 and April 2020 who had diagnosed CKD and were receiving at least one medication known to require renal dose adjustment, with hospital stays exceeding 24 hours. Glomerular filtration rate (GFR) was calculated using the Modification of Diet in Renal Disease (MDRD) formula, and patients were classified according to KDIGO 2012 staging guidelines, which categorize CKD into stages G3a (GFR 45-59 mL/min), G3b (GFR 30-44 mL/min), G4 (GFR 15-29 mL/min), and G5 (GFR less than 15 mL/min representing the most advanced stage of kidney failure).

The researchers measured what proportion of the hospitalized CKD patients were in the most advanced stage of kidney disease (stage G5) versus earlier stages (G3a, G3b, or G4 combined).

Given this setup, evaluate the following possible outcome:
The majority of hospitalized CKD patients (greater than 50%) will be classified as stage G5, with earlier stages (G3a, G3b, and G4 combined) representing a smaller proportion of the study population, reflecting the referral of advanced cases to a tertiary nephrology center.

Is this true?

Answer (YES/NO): YES